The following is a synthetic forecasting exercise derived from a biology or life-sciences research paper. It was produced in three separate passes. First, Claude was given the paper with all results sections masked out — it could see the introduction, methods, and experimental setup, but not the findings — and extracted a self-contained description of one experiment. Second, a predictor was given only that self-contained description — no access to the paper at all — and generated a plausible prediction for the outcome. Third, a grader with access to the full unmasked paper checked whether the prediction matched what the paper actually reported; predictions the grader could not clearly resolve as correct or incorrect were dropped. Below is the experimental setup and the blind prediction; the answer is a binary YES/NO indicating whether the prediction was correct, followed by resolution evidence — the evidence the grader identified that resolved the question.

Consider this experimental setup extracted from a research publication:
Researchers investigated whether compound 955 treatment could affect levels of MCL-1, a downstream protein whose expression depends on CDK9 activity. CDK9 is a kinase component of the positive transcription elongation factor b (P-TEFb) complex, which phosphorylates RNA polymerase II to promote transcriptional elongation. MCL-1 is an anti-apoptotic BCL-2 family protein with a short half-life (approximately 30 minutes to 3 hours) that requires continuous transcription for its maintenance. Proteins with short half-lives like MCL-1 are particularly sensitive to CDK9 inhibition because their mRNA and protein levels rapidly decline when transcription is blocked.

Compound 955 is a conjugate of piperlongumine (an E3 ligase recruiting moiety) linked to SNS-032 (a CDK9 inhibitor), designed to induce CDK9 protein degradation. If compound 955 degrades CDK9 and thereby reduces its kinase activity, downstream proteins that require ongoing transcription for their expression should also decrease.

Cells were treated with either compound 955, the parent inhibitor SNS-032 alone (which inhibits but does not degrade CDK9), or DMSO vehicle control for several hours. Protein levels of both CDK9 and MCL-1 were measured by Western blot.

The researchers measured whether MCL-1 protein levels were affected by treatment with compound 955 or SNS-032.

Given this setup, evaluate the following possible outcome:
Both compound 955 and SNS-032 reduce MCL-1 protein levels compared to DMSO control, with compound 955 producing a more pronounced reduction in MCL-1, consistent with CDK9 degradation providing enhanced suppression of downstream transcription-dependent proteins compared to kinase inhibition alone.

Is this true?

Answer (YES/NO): YES